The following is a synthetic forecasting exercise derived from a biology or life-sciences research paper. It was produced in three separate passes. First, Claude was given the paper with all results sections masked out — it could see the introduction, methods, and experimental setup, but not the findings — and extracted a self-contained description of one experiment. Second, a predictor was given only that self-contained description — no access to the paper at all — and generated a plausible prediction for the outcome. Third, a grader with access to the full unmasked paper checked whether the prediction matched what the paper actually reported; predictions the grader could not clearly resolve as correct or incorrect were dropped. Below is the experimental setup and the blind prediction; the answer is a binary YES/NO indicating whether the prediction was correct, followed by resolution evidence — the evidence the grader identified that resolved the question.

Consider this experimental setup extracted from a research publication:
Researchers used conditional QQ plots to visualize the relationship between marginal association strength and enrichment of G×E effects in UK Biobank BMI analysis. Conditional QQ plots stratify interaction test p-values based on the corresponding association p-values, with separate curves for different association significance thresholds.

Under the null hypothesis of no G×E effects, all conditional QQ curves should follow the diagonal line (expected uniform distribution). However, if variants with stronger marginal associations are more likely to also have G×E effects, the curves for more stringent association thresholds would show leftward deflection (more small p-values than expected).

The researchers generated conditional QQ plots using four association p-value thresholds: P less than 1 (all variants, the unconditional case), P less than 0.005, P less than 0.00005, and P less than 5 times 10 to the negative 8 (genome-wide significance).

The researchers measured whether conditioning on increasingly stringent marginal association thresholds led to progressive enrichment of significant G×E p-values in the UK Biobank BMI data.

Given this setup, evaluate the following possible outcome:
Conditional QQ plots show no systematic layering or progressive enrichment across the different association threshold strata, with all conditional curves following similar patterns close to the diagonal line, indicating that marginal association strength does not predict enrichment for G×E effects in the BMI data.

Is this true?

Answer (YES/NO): NO